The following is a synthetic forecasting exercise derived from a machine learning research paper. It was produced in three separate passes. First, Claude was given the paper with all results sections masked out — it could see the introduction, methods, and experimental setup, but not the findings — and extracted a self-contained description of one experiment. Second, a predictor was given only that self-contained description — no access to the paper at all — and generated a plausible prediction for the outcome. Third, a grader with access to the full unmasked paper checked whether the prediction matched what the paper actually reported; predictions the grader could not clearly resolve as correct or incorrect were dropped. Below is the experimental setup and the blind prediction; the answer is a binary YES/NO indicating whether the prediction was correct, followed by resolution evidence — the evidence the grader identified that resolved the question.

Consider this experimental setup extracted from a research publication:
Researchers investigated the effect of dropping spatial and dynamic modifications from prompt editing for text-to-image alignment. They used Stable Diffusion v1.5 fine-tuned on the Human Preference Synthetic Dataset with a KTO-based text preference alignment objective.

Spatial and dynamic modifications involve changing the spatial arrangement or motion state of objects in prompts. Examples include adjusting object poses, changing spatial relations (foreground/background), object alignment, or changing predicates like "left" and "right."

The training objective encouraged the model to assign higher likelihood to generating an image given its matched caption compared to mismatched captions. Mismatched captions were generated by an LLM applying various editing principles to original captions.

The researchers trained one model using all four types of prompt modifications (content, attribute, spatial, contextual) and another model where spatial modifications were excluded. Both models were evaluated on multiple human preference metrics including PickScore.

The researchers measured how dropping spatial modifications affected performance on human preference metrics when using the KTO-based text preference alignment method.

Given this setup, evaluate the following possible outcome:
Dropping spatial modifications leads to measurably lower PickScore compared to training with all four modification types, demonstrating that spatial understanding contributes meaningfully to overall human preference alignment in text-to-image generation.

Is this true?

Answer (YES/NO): NO